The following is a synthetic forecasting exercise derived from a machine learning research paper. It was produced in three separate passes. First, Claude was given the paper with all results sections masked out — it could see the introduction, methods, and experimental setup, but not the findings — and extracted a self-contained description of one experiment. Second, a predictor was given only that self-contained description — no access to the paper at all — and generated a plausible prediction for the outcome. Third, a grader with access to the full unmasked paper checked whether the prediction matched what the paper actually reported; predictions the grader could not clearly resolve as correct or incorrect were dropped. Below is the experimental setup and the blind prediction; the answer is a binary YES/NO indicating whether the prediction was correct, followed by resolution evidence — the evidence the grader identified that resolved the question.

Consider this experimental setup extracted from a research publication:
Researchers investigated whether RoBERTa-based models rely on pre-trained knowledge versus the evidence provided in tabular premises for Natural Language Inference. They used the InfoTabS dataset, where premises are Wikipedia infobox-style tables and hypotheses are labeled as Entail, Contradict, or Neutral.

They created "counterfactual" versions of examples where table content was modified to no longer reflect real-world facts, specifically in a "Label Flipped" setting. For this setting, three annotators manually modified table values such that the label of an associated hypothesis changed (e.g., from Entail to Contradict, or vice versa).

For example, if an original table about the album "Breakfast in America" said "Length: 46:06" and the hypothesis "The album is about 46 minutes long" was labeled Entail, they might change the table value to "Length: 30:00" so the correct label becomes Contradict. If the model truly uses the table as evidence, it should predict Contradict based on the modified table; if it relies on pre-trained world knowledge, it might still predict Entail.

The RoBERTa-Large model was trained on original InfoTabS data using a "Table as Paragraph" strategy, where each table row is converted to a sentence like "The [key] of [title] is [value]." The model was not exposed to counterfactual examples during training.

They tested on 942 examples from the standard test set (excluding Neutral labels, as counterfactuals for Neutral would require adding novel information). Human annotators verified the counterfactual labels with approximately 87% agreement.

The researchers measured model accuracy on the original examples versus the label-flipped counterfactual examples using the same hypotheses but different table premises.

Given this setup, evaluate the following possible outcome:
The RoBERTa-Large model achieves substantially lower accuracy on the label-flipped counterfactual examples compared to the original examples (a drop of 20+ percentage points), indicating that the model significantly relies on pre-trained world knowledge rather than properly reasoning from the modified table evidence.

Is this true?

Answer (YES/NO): YES